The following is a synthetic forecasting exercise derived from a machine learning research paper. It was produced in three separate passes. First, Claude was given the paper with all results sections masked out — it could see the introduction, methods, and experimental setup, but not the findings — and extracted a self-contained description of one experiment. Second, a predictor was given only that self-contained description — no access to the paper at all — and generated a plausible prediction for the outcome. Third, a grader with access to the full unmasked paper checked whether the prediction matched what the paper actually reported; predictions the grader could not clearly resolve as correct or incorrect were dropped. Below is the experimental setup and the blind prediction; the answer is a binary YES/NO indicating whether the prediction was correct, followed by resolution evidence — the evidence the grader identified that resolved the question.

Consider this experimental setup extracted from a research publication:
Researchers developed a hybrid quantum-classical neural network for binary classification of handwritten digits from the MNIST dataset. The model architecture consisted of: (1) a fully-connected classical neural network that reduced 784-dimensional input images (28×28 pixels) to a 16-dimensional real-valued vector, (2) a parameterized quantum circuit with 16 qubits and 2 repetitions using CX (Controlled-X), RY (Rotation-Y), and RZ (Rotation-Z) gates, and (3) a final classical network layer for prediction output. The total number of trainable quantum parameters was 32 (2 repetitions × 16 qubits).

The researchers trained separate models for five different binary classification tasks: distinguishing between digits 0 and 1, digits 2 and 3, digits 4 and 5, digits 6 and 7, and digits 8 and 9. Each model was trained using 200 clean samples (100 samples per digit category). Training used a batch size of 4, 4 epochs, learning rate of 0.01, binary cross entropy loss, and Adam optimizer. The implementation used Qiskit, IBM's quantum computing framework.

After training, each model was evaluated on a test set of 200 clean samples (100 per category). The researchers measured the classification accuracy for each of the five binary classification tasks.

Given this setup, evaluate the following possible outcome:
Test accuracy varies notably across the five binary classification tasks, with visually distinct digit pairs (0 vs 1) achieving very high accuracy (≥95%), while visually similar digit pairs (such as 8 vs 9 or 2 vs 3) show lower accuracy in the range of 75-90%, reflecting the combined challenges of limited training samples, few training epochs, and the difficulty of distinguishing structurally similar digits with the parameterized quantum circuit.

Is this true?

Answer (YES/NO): NO